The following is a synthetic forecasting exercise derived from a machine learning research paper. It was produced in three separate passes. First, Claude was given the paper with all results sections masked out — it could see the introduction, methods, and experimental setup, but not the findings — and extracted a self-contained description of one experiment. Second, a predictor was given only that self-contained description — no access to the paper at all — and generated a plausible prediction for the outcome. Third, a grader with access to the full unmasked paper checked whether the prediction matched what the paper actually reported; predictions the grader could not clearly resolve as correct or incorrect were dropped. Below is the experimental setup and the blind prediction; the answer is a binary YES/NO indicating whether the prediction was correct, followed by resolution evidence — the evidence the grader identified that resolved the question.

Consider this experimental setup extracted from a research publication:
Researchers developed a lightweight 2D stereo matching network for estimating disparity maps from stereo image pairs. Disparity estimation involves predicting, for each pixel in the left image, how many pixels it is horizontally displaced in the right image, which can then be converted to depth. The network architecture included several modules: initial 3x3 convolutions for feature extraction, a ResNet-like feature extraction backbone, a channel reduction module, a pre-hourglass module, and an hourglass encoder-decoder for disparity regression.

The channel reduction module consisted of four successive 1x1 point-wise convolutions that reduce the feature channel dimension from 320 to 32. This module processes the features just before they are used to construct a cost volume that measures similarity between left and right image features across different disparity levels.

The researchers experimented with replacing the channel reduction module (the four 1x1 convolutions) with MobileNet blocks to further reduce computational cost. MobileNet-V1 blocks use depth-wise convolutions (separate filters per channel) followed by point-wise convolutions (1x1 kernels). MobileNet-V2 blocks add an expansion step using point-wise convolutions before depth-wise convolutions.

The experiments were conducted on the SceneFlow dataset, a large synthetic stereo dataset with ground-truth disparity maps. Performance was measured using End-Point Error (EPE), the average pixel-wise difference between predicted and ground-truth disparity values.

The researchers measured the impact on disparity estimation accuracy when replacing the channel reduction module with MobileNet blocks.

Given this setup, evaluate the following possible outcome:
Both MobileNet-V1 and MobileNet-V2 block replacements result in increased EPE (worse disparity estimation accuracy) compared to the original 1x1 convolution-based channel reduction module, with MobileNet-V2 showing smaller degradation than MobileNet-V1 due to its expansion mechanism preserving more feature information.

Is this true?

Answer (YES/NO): NO